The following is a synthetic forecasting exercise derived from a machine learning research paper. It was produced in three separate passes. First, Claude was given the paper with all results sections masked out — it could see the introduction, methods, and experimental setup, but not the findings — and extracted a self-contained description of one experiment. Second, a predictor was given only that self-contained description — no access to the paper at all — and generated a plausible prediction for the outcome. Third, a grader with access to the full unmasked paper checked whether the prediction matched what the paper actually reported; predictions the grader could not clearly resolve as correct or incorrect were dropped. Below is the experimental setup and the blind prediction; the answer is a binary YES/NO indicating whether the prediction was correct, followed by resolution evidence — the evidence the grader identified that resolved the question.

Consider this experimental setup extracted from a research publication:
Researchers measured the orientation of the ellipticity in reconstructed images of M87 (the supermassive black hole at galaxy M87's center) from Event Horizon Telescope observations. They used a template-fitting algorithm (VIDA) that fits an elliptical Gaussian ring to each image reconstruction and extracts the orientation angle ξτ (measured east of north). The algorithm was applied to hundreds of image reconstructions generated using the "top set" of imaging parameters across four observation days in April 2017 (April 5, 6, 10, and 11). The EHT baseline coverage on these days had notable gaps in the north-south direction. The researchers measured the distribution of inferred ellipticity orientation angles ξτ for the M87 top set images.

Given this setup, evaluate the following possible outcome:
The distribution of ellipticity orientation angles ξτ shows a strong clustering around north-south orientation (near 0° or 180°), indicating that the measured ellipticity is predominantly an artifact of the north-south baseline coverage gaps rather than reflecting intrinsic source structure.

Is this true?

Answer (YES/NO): YES